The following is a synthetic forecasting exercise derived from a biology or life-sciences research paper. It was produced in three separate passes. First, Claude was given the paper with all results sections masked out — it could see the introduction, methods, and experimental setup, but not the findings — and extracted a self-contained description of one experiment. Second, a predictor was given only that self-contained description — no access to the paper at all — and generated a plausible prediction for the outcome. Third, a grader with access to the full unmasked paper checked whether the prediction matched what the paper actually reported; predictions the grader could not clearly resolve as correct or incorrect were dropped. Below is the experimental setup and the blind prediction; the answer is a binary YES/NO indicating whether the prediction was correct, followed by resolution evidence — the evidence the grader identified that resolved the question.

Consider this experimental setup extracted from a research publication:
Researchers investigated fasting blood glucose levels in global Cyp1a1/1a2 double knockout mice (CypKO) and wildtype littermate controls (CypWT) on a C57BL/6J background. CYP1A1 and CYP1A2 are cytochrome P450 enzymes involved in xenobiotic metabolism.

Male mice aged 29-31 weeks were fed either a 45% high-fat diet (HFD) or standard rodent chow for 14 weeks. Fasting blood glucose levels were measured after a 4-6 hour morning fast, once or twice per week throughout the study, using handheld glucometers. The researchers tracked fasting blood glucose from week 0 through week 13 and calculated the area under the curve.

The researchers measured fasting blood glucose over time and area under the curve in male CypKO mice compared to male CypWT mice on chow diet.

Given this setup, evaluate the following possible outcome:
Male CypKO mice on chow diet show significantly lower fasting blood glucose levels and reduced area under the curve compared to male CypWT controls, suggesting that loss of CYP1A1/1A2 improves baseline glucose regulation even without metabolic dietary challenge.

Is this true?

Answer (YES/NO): NO